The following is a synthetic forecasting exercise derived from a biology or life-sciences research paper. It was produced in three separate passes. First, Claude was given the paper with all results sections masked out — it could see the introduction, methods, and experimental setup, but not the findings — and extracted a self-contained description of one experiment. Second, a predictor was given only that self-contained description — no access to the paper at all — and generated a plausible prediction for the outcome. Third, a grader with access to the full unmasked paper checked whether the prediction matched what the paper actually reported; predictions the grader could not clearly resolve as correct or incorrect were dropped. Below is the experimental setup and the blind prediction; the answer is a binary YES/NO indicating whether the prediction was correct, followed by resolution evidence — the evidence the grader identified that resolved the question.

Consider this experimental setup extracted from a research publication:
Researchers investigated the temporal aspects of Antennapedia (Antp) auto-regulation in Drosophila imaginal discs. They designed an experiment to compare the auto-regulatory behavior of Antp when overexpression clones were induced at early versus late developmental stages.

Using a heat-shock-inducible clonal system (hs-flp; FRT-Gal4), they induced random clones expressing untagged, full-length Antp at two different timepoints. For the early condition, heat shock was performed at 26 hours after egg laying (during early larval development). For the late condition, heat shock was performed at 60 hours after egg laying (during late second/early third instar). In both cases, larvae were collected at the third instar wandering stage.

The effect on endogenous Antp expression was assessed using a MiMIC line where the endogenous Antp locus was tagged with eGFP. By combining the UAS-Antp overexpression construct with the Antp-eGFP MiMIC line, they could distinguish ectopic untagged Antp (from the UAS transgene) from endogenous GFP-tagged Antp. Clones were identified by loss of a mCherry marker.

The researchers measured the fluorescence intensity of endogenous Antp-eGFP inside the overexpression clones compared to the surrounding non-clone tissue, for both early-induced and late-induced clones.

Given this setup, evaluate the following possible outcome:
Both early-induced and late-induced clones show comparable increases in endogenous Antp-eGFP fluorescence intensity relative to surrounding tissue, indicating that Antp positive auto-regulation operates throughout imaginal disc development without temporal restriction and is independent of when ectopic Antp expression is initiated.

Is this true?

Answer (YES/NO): NO